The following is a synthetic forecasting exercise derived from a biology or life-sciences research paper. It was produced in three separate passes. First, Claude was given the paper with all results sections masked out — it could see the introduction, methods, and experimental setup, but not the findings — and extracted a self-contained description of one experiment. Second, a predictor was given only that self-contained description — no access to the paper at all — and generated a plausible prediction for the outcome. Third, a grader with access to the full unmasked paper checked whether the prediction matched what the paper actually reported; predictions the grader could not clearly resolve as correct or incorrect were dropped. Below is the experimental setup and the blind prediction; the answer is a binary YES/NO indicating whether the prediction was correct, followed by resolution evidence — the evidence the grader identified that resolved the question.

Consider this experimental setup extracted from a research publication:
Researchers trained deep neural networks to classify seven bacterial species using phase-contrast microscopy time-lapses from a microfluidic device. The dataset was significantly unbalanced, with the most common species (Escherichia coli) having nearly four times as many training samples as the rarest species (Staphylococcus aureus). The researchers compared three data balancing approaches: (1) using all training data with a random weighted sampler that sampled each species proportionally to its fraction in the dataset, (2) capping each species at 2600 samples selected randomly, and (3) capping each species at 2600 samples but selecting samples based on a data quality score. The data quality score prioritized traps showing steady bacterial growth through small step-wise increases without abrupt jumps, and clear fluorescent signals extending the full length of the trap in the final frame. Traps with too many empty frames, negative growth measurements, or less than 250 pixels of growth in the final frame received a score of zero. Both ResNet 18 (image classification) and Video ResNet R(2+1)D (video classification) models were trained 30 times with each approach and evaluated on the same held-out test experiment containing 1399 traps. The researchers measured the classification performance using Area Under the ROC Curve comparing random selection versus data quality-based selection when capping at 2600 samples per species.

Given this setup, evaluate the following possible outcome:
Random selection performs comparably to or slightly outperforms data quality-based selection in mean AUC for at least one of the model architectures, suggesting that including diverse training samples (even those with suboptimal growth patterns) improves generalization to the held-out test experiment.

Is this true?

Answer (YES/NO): NO